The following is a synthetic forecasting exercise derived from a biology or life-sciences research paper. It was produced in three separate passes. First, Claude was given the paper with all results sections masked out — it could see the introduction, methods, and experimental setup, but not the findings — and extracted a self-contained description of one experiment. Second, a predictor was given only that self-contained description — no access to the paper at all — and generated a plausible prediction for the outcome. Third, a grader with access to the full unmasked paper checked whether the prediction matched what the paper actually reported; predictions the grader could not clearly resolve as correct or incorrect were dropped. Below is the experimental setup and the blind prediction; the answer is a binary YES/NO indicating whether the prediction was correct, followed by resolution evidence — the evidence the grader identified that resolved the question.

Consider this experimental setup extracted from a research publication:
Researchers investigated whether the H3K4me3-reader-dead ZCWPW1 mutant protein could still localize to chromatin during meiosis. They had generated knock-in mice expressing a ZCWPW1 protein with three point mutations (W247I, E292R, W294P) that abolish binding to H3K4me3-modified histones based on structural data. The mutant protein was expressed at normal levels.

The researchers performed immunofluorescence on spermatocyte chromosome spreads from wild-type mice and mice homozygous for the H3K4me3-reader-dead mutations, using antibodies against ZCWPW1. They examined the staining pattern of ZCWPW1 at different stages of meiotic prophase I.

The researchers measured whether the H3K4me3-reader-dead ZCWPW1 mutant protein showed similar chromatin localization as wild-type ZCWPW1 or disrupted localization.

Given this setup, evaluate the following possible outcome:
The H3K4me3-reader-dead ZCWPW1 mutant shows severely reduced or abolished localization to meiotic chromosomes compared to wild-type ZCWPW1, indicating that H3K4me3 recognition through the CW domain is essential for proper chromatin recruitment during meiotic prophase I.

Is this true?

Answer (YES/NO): YES